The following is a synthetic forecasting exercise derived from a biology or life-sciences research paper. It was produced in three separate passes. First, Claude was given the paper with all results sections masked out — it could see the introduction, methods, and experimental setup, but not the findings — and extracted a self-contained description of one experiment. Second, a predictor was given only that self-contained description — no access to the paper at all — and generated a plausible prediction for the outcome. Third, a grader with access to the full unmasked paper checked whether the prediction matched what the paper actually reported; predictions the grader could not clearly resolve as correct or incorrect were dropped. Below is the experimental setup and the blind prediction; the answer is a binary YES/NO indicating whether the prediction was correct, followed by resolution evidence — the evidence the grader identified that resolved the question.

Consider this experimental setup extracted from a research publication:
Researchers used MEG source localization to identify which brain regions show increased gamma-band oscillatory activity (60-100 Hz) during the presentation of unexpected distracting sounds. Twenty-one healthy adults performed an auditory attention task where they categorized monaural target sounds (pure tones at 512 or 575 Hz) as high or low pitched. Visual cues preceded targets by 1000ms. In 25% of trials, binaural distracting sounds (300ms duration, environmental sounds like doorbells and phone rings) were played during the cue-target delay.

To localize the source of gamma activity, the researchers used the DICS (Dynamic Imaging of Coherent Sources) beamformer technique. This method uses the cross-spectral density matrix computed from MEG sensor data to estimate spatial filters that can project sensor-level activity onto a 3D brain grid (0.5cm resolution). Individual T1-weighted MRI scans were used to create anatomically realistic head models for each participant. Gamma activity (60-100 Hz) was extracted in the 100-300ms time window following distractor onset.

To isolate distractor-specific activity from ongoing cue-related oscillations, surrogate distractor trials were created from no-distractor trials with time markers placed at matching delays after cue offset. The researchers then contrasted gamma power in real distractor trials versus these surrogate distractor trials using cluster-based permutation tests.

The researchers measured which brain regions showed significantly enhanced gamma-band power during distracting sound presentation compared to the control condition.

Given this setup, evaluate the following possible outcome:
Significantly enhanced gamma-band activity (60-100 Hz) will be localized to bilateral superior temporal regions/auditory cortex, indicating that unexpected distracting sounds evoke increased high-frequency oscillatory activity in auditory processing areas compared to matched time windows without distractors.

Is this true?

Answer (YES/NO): YES